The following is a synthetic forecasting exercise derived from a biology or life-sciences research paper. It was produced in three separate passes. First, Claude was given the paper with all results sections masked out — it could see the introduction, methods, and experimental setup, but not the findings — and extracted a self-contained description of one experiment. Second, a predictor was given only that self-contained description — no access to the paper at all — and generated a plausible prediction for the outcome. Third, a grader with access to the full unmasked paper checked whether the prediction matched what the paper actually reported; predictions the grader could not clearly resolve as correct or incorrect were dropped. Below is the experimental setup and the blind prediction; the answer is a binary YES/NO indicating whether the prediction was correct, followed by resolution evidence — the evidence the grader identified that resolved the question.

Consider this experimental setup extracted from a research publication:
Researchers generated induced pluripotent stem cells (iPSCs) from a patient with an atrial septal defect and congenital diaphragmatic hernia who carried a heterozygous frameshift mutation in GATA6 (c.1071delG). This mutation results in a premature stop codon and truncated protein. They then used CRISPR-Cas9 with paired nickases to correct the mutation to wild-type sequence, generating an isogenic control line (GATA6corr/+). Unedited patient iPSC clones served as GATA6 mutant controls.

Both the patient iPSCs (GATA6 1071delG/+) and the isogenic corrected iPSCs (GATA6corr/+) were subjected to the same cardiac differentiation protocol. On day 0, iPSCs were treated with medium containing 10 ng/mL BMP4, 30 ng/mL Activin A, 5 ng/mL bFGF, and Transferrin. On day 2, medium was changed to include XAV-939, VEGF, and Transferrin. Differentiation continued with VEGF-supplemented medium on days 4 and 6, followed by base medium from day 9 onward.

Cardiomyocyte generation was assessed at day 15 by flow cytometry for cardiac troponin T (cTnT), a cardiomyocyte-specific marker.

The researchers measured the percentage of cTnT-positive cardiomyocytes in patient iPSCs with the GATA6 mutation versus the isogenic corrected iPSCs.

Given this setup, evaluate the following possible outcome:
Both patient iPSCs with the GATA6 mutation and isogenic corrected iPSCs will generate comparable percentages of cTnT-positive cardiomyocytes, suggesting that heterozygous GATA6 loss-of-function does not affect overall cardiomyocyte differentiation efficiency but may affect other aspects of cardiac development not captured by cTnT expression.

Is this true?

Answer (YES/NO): NO